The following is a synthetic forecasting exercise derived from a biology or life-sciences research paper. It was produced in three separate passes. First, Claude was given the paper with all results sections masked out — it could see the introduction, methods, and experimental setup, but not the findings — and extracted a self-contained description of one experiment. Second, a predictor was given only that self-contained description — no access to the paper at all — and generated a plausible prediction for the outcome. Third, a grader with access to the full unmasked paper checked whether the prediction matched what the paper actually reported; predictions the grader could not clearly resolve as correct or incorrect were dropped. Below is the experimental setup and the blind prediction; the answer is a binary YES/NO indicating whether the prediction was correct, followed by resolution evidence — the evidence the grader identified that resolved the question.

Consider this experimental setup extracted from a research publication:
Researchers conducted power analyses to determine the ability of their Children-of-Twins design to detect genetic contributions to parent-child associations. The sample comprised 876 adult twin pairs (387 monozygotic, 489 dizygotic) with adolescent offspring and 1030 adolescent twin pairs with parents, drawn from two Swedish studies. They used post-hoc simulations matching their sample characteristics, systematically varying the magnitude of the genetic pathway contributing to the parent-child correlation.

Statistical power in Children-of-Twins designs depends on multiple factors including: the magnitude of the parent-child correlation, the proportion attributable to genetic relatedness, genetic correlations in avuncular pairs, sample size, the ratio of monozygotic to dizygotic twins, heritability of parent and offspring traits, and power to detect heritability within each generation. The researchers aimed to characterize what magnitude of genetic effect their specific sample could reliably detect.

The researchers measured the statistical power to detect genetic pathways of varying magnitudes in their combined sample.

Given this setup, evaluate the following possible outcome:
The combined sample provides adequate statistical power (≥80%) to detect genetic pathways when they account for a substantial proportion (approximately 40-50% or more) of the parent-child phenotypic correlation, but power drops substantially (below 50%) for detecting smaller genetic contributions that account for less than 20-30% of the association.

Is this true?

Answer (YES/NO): NO